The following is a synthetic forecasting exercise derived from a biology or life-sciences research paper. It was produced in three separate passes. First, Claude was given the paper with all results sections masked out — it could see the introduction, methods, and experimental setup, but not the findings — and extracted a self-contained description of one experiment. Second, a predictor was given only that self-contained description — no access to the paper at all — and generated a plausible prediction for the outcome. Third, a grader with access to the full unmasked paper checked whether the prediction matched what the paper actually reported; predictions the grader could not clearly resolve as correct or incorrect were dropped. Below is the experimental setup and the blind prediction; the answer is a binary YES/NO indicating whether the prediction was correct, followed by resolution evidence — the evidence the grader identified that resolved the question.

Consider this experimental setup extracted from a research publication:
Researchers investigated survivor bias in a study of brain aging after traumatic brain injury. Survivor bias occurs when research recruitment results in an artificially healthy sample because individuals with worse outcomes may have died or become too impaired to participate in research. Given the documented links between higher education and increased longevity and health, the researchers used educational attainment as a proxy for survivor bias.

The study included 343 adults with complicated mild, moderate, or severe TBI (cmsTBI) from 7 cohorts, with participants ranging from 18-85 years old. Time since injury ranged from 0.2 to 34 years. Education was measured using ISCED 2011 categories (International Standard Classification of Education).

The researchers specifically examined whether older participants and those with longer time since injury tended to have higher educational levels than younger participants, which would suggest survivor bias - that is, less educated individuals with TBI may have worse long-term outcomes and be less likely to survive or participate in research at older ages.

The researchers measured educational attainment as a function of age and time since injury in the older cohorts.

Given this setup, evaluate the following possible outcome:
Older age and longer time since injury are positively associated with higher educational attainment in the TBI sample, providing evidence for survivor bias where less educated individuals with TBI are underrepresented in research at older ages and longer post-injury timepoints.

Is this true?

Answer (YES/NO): NO